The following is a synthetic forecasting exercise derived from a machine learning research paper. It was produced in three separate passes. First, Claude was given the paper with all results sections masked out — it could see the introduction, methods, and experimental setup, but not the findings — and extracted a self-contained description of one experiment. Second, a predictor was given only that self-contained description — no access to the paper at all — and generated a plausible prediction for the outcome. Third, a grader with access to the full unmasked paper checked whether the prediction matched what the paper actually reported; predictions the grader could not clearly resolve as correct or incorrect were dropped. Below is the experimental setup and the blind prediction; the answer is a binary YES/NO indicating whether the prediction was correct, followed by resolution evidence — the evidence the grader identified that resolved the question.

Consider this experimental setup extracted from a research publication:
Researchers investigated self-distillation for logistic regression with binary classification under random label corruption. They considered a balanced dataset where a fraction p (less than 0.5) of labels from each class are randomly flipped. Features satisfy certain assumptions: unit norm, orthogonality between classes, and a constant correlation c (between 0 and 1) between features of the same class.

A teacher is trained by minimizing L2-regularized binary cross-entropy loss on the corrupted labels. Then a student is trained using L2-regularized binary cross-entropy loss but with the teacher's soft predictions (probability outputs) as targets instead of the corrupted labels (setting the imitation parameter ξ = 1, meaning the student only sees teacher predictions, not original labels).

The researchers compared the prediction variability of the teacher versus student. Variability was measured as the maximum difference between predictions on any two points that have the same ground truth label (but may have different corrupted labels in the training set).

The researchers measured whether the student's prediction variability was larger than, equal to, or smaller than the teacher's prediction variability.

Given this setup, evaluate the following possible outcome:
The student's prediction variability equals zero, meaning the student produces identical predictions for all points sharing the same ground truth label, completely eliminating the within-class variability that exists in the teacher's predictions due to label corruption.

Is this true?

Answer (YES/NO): NO